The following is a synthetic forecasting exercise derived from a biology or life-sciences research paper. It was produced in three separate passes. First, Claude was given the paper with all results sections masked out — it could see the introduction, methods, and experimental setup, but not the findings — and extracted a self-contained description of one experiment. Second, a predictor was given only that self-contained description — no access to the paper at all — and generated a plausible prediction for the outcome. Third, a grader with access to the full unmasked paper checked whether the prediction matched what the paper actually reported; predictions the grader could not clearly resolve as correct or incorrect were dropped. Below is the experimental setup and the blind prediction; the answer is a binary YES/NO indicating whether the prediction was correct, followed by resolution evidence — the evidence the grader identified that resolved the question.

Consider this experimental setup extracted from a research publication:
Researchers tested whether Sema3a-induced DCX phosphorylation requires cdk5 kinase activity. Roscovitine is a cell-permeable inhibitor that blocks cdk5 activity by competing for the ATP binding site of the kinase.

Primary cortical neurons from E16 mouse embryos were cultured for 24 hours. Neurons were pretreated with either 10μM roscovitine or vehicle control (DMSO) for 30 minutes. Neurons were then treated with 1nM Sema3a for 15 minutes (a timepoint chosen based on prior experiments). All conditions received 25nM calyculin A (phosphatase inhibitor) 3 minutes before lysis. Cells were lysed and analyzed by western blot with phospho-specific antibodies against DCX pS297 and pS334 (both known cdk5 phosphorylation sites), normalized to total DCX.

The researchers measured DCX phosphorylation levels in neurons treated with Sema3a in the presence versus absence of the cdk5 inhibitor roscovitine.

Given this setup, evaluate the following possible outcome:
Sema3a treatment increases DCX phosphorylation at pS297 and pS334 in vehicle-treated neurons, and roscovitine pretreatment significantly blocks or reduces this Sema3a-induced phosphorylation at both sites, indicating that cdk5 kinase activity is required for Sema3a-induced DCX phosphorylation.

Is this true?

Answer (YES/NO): NO